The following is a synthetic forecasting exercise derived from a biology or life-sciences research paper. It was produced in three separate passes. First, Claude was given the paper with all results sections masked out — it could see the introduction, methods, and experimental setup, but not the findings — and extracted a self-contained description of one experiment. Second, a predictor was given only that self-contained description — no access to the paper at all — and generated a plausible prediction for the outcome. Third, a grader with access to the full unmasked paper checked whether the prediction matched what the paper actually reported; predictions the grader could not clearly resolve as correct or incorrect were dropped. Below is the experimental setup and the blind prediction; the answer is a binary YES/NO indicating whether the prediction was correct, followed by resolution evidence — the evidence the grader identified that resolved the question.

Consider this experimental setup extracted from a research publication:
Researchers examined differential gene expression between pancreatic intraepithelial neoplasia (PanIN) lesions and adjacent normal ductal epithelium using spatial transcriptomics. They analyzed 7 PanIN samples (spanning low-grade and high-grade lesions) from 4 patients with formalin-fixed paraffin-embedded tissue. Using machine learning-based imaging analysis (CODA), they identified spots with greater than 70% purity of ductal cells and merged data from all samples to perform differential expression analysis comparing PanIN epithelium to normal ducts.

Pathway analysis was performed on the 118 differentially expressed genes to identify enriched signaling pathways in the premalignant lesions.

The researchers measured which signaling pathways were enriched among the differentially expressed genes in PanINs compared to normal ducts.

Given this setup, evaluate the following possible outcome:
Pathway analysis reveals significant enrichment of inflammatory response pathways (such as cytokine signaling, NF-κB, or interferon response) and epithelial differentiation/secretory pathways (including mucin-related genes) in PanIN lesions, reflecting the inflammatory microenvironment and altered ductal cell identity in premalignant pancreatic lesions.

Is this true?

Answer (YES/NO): NO